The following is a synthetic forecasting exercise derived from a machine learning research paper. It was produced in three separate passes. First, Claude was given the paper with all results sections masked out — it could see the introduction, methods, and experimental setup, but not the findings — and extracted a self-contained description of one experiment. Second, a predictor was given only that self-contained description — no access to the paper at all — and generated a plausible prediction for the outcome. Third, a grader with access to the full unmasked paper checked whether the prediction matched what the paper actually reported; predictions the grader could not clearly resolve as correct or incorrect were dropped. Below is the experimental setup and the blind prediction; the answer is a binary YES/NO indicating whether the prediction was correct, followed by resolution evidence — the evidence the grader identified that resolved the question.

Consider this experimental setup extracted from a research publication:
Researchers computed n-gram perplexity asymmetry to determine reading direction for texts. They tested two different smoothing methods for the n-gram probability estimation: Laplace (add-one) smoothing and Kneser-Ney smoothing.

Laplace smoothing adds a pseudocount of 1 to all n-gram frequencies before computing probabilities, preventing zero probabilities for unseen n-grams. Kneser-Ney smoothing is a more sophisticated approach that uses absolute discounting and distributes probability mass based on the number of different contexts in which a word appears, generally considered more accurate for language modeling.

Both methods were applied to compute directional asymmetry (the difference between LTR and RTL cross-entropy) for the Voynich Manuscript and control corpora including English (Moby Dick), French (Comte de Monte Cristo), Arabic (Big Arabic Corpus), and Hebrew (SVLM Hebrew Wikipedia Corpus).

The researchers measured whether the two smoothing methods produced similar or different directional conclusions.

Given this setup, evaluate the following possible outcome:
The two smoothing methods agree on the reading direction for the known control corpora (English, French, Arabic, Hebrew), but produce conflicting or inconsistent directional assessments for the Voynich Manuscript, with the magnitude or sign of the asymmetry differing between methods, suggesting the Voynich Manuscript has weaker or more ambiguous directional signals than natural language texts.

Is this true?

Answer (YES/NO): NO